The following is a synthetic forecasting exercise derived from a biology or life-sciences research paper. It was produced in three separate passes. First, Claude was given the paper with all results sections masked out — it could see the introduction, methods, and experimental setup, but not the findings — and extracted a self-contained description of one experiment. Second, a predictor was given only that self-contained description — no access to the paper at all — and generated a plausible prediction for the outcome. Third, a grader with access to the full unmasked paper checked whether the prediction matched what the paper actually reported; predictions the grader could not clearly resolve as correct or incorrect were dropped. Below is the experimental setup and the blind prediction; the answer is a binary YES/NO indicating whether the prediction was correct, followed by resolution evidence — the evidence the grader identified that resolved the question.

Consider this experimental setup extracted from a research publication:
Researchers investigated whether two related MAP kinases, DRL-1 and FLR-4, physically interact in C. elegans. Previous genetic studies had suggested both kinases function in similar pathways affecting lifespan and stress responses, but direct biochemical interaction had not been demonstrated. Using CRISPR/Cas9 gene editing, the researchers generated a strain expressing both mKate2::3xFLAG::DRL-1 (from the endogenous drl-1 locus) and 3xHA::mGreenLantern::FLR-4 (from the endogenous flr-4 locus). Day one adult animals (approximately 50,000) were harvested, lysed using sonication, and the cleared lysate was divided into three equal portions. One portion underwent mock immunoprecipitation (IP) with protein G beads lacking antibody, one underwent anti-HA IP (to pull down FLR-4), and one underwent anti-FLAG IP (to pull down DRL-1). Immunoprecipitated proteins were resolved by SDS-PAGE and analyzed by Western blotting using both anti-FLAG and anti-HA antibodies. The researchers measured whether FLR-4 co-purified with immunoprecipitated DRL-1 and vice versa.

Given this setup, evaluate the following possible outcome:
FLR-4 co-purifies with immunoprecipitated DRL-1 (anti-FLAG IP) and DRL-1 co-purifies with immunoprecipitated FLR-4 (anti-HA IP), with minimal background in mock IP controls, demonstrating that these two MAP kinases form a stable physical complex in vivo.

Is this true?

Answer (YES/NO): YES